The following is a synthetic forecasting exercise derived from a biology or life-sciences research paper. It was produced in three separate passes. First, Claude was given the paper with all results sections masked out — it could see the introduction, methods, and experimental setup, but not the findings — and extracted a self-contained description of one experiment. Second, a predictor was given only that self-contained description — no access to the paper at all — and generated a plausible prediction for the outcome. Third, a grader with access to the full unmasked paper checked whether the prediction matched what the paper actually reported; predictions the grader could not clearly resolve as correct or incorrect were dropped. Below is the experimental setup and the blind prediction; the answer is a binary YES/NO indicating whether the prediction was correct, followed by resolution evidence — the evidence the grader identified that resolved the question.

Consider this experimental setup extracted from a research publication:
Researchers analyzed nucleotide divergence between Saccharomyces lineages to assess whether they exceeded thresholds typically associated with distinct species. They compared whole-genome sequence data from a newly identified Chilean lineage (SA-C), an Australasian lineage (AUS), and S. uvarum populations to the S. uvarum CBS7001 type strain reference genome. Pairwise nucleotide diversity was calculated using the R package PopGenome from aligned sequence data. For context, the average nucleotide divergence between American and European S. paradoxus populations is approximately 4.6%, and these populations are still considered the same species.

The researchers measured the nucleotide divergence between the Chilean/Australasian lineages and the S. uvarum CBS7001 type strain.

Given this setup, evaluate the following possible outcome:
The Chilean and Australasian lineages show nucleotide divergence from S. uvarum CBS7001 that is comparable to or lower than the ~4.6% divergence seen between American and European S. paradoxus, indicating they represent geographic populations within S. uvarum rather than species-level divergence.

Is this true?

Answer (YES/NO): NO